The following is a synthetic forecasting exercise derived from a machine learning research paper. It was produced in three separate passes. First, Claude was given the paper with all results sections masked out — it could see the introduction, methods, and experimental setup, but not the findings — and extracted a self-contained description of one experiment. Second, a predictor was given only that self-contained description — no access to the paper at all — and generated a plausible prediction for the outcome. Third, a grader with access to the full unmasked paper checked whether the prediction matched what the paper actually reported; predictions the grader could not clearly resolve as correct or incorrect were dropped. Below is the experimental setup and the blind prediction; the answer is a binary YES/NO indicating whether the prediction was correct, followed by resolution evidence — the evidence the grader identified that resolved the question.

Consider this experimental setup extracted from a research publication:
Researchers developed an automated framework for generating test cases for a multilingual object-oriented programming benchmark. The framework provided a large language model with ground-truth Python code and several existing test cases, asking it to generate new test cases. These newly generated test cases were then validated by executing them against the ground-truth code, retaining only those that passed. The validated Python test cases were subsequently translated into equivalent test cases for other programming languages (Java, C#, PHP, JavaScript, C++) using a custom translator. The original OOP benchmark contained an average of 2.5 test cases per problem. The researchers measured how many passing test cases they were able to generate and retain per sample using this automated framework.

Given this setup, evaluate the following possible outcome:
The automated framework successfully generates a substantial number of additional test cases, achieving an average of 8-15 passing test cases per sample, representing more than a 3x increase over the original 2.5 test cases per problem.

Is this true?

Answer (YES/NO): NO